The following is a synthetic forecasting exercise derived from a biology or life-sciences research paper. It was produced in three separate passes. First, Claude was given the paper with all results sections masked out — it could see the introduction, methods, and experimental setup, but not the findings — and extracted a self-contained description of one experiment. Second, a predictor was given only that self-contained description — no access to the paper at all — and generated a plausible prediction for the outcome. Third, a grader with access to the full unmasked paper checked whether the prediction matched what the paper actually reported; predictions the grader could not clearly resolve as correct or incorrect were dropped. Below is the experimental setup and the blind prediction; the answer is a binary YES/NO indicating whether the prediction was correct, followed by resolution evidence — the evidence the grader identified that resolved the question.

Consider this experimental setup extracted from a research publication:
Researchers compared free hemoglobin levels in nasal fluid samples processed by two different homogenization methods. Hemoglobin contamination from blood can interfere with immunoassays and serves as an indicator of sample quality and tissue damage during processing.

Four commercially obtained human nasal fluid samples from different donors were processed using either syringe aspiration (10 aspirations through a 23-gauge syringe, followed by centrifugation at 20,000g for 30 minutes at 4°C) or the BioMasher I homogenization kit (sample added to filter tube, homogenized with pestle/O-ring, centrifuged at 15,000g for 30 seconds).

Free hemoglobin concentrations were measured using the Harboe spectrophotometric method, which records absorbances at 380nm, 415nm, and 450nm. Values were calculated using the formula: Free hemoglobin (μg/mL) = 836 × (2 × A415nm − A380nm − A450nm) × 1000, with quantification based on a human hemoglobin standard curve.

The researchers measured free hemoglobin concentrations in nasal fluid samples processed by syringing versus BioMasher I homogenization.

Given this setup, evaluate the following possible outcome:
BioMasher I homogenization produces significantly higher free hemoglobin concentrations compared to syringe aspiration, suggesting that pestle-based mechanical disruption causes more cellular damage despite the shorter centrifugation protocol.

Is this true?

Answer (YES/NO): NO